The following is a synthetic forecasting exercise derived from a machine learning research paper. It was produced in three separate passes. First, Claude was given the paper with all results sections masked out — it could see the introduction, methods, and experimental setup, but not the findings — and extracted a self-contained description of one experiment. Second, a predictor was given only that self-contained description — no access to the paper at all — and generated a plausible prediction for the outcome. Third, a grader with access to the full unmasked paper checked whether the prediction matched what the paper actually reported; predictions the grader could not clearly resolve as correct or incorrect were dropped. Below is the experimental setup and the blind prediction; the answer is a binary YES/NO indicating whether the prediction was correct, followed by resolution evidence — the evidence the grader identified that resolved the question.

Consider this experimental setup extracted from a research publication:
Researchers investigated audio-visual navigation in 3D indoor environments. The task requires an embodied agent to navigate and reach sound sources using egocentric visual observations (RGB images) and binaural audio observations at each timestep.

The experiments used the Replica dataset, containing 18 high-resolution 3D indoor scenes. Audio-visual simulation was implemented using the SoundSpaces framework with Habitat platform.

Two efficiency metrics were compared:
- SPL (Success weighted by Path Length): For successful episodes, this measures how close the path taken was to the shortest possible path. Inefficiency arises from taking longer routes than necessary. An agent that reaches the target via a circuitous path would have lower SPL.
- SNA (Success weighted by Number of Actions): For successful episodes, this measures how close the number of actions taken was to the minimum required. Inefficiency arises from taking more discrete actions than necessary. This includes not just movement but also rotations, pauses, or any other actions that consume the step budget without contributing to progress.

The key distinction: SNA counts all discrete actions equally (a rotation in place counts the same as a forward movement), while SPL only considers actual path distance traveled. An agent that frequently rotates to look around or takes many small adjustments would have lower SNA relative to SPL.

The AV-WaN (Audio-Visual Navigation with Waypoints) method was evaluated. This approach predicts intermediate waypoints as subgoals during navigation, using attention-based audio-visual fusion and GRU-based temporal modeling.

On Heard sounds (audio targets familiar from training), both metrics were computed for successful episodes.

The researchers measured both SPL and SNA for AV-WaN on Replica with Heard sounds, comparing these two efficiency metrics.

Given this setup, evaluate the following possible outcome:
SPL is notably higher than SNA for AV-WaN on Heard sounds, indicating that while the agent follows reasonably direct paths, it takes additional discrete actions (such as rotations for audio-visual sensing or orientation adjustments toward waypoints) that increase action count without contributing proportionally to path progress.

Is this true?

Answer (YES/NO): YES